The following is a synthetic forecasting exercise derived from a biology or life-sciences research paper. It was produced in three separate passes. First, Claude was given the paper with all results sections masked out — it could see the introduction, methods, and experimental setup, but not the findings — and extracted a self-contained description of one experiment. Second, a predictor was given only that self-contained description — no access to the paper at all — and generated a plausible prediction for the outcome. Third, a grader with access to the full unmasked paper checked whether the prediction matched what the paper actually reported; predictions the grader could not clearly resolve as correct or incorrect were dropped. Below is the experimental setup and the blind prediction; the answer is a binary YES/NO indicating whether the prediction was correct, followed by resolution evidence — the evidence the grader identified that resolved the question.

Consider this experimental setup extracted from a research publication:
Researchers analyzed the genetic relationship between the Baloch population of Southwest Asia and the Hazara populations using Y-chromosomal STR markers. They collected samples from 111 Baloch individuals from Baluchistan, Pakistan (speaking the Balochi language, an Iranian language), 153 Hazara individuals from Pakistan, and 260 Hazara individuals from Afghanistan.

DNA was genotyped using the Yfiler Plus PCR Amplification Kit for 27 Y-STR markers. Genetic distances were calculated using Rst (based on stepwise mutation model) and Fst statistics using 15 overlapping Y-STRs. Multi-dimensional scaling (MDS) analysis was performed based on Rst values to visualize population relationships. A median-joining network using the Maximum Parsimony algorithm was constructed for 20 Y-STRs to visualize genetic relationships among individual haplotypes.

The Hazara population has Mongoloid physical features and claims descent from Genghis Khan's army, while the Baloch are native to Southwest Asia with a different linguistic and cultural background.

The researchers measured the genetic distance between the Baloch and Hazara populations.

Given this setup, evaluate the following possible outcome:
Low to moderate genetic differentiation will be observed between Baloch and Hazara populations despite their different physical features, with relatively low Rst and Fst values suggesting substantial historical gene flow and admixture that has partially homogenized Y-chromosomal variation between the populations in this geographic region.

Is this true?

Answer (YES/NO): NO